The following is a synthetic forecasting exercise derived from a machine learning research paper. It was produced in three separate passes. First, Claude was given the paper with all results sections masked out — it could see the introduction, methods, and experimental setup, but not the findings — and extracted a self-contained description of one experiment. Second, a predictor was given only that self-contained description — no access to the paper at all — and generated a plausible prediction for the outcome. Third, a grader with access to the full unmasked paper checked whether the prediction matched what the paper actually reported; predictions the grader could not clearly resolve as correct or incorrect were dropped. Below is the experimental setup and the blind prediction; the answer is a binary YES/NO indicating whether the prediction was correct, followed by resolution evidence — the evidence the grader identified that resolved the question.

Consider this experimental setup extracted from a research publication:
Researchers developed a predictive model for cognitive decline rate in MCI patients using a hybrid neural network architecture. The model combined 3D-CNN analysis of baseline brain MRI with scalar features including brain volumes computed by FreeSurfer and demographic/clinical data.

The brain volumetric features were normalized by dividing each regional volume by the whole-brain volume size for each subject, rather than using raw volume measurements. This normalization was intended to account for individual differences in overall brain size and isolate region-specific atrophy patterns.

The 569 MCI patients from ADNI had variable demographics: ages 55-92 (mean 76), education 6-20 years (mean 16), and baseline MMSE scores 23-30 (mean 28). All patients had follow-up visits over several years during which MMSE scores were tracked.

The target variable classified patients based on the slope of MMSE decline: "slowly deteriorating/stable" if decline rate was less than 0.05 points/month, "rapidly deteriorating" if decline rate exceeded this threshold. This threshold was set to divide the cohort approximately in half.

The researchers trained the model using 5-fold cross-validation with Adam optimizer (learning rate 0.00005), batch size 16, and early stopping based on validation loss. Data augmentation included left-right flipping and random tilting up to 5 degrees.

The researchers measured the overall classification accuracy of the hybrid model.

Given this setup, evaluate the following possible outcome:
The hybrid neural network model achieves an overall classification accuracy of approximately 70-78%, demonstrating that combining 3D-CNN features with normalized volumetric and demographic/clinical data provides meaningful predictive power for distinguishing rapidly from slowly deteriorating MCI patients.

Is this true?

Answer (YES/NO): NO